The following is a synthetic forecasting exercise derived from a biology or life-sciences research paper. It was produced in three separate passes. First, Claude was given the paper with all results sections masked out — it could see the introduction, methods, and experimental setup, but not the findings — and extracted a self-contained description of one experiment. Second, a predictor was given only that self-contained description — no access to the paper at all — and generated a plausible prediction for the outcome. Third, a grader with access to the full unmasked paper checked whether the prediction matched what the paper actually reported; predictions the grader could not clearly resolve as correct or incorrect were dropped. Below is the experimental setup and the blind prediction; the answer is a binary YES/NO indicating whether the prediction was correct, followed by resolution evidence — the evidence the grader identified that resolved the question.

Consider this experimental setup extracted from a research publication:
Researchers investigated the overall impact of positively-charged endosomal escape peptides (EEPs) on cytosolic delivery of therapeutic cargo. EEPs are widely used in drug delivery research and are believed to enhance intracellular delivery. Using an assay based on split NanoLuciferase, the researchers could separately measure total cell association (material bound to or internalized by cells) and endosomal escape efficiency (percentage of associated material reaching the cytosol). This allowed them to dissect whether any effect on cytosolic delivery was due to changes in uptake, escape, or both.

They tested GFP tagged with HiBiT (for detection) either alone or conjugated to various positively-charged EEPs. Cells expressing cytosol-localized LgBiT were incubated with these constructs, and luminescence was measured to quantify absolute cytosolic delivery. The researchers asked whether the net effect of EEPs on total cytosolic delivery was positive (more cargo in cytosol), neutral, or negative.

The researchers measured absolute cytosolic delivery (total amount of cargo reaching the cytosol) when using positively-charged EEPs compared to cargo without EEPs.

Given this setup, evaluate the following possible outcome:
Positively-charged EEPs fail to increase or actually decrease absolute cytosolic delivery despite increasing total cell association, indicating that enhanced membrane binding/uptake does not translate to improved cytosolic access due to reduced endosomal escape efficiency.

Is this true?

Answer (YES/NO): NO